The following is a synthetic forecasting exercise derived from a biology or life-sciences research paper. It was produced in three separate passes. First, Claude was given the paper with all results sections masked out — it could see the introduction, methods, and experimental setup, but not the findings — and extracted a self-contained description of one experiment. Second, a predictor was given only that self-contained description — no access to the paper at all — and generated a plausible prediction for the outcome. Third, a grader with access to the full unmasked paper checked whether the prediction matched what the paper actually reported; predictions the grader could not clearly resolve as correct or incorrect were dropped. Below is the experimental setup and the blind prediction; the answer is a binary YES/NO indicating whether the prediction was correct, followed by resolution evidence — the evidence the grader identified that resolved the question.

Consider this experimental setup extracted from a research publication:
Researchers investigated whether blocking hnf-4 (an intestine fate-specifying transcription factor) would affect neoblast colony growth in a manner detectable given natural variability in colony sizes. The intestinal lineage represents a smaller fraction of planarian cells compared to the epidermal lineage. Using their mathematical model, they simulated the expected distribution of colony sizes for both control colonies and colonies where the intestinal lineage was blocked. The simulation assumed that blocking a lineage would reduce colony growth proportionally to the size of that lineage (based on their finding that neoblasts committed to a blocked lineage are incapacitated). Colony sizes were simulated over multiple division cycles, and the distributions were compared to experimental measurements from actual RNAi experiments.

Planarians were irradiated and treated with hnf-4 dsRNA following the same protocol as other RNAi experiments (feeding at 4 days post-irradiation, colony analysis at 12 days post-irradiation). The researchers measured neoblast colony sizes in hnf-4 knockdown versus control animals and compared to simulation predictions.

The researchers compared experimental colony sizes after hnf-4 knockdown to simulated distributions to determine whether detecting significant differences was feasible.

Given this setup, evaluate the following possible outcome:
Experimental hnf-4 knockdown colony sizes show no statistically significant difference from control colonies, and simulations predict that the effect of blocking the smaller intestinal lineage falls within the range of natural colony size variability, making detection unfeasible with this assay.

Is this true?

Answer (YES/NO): YES